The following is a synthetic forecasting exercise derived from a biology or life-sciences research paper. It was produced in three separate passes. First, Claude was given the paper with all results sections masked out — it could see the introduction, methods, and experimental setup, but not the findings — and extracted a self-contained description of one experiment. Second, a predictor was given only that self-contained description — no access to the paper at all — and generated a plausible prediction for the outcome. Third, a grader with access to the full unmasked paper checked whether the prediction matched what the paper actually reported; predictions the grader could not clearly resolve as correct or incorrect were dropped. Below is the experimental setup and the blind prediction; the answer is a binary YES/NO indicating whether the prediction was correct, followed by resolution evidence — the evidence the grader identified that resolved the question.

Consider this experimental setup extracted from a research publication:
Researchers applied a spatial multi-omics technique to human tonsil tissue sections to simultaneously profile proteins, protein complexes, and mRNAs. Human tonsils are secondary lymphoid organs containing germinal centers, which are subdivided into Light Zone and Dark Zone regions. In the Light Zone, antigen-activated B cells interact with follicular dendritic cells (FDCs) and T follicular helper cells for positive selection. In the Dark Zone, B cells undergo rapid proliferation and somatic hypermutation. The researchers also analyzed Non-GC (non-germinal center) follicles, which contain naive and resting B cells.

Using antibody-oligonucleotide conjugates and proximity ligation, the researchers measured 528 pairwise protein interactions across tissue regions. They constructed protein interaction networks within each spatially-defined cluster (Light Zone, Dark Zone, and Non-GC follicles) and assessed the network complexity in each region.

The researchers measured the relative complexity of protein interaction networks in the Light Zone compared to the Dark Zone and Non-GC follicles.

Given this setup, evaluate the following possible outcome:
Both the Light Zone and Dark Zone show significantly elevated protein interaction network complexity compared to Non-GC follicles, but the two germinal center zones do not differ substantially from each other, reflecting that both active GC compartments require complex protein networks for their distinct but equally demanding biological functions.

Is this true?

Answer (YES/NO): NO